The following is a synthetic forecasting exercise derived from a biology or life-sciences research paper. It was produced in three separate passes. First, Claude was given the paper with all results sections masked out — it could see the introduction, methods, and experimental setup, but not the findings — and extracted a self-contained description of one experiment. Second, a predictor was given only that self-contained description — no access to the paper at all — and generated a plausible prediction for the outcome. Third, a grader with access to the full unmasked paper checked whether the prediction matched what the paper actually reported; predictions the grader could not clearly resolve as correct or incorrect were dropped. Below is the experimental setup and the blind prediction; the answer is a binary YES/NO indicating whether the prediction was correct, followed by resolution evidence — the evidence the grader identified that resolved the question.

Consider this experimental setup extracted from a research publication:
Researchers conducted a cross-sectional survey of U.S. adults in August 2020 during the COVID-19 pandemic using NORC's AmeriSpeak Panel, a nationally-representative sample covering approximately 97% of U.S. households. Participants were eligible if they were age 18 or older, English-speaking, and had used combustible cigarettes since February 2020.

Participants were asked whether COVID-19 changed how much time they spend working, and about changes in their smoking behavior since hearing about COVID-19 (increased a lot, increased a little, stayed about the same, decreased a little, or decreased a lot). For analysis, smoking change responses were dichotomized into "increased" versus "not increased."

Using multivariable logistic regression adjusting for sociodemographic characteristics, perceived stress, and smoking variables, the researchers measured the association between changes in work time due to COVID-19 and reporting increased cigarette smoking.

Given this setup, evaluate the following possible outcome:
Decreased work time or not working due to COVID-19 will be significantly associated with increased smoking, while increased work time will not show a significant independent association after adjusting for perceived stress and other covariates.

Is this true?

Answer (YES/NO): NO